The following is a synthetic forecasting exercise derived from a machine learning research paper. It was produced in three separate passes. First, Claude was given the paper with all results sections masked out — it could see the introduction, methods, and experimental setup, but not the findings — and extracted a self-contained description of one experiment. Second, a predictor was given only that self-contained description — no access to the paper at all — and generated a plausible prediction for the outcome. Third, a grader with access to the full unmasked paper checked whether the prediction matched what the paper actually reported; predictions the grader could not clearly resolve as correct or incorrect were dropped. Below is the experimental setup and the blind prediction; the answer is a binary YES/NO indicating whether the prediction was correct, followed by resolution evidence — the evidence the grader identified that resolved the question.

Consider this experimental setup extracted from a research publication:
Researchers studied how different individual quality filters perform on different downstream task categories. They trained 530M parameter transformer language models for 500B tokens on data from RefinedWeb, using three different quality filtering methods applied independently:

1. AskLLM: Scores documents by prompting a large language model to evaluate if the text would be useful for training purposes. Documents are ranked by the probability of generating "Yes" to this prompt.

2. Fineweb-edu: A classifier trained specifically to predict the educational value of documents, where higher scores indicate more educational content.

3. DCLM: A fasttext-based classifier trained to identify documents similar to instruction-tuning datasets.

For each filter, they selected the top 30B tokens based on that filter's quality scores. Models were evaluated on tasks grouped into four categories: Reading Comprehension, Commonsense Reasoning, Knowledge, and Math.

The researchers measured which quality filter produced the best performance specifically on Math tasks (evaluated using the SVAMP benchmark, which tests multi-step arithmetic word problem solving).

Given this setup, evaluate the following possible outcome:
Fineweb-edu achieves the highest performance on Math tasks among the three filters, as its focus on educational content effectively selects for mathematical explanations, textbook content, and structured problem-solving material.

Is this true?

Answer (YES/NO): NO